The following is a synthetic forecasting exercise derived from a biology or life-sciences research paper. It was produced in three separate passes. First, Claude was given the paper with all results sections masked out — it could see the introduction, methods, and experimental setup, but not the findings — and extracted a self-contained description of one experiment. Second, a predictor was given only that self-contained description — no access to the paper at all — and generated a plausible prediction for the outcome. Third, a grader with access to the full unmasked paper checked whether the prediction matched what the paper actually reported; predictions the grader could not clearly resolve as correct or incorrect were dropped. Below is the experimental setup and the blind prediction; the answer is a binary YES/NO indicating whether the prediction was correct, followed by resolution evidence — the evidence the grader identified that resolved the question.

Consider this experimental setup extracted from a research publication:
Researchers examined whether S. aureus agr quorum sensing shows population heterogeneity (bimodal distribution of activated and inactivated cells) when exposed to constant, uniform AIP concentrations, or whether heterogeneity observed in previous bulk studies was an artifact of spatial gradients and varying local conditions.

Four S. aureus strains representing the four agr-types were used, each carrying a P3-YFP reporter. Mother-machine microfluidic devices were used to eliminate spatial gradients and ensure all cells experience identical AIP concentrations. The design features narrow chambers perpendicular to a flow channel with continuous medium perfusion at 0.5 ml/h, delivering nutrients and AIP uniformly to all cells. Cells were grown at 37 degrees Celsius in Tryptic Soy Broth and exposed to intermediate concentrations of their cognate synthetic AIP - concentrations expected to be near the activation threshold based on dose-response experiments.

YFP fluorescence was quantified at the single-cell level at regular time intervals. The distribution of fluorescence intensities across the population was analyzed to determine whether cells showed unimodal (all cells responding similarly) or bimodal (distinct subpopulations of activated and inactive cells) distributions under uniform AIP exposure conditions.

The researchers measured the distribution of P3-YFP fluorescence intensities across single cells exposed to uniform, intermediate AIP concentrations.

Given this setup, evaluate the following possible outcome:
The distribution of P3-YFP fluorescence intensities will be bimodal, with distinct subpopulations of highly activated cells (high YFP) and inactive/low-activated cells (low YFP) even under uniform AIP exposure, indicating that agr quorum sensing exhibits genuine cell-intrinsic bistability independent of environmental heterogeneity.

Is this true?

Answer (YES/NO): YES